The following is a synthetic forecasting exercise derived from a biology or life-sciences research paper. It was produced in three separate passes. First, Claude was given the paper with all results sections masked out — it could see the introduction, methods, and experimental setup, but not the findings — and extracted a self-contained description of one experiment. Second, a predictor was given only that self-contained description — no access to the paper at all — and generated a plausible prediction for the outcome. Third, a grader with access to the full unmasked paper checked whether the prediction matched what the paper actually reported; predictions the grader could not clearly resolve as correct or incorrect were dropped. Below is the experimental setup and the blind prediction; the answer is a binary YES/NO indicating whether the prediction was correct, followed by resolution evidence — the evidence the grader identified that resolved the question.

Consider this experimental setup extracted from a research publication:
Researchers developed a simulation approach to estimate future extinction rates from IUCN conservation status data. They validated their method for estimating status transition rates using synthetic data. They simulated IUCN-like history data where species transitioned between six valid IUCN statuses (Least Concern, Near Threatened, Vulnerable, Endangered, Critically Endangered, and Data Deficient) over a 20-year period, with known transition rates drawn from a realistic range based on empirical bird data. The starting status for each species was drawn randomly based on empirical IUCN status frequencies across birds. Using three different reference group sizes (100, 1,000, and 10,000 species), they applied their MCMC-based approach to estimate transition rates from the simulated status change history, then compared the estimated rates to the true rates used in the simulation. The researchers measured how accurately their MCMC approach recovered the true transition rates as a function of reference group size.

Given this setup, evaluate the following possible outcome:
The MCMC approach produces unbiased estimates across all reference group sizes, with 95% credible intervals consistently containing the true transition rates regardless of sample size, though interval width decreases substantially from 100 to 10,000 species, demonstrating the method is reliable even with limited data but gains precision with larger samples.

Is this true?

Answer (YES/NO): NO